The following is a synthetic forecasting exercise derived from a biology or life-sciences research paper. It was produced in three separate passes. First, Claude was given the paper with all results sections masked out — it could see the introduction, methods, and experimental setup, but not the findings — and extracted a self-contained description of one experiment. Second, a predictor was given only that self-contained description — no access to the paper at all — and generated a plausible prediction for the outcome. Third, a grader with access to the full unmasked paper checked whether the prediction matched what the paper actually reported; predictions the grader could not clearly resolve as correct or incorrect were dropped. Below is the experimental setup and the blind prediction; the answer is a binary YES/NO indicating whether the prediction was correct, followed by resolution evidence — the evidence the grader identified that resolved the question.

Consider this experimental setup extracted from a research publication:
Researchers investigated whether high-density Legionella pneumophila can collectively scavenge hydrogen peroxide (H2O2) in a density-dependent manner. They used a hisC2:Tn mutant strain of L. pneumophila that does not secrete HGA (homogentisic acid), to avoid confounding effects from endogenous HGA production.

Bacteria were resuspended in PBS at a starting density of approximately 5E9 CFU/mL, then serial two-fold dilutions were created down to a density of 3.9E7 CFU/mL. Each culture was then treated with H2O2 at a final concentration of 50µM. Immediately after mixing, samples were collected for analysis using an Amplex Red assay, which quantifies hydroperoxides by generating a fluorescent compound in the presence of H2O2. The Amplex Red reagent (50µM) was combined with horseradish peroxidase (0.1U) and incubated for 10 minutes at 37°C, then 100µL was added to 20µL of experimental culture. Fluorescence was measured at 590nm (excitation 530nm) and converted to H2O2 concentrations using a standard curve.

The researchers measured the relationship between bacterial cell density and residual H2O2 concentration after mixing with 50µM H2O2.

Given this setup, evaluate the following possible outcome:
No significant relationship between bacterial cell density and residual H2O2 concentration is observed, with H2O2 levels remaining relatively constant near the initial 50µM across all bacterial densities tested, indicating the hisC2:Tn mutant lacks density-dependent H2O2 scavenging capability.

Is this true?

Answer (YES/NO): NO